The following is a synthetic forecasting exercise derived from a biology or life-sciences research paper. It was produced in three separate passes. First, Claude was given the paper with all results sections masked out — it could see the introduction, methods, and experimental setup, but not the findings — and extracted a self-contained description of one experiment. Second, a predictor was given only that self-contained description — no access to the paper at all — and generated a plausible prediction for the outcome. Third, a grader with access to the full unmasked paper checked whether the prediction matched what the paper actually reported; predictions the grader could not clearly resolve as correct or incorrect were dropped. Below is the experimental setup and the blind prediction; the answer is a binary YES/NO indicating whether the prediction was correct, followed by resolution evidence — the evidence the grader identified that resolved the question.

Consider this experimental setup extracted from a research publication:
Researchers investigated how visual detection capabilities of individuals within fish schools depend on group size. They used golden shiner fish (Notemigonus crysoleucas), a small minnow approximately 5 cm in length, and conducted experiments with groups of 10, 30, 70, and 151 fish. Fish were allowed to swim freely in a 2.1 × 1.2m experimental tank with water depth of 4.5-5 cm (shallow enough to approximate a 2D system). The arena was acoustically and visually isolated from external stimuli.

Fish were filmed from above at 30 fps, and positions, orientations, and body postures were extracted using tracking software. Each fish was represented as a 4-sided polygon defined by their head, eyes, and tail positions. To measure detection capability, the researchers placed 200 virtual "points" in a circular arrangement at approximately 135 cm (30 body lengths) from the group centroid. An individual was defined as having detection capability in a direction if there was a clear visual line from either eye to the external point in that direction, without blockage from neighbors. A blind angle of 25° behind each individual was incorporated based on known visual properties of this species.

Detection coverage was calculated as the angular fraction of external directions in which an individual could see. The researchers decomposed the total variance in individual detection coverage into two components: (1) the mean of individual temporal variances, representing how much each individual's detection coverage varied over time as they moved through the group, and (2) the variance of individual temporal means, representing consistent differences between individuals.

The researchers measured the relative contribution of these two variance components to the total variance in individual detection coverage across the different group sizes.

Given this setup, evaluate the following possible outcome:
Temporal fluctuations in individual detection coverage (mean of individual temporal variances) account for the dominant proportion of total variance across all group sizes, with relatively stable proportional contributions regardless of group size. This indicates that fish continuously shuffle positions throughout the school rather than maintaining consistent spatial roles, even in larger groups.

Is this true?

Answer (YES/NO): YES